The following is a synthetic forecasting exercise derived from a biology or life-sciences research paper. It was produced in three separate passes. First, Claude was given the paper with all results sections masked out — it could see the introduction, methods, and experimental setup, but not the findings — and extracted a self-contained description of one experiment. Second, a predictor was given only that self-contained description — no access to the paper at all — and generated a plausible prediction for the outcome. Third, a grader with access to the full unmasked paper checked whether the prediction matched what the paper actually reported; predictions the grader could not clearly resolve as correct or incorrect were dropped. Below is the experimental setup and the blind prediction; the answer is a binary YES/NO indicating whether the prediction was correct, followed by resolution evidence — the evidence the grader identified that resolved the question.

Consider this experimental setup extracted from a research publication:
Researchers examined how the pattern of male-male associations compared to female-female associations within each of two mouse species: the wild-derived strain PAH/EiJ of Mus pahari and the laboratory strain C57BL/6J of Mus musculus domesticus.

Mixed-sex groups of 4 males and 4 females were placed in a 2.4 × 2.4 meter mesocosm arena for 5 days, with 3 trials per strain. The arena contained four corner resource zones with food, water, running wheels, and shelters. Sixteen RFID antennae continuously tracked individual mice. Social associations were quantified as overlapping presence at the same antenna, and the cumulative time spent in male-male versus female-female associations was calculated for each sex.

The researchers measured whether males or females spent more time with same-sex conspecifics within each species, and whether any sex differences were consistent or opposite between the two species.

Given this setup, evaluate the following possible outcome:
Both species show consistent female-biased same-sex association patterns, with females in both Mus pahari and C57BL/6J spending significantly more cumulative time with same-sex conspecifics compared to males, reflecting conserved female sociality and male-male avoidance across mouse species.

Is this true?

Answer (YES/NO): NO